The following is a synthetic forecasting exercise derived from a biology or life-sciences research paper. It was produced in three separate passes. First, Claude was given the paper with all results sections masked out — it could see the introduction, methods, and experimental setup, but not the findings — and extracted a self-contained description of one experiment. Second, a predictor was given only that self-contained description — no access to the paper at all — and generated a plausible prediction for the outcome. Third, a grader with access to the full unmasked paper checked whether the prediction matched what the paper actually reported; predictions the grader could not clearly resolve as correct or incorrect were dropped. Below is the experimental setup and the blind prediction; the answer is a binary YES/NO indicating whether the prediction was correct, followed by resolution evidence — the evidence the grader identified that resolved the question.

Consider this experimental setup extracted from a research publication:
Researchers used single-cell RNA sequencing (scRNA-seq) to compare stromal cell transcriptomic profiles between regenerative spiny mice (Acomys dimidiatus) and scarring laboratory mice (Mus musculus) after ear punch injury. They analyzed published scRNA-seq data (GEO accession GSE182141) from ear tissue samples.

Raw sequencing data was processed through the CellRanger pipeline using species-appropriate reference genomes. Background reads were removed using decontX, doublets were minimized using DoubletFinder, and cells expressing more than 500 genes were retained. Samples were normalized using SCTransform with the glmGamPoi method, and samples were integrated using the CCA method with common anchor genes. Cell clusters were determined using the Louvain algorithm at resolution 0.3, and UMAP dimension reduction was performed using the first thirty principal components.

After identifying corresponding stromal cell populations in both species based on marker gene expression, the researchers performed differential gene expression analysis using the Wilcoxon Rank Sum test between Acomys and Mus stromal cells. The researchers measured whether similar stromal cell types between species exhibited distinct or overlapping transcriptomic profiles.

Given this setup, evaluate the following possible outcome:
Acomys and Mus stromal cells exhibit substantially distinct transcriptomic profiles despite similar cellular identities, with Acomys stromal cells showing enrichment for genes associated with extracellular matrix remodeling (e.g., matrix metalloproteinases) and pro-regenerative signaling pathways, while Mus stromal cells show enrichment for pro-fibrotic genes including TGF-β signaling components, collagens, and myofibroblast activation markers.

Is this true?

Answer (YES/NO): NO